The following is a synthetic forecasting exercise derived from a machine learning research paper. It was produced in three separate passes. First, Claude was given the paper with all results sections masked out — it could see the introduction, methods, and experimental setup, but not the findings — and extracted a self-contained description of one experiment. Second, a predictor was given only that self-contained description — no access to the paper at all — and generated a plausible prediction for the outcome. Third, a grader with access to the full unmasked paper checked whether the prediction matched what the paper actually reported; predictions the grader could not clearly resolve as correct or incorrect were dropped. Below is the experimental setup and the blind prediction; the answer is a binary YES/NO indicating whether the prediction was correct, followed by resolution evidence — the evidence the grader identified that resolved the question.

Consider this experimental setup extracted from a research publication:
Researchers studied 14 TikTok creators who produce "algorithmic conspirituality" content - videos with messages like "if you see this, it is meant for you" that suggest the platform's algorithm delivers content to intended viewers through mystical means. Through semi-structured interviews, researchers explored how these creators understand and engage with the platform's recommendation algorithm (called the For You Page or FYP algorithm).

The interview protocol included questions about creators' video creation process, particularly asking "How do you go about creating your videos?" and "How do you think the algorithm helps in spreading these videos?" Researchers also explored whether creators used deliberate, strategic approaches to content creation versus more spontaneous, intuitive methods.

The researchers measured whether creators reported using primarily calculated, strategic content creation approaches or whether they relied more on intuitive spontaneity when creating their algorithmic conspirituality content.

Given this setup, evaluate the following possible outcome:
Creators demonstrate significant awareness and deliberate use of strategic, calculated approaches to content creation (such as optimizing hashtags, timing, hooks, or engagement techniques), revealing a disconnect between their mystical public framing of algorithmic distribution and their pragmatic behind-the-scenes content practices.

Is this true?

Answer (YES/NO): NO